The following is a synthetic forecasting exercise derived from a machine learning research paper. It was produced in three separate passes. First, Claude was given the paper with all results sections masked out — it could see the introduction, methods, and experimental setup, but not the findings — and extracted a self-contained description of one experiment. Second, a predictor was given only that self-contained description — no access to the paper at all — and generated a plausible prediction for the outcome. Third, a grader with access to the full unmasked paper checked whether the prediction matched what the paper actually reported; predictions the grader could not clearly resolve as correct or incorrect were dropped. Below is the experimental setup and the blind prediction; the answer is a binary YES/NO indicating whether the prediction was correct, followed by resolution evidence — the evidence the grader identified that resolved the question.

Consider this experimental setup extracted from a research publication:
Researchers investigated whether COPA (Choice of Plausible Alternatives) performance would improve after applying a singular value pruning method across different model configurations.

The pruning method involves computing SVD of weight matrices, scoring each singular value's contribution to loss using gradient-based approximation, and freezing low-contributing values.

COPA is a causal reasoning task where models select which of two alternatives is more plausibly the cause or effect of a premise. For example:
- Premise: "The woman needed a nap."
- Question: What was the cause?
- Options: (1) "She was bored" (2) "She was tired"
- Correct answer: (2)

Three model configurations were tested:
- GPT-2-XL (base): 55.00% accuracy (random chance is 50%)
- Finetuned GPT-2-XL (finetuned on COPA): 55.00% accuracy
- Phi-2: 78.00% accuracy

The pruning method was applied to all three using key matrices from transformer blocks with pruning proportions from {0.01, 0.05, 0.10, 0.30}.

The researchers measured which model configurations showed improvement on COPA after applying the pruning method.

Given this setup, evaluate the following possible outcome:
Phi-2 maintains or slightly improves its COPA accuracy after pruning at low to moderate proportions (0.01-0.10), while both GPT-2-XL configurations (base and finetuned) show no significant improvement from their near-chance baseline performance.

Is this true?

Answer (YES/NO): NO